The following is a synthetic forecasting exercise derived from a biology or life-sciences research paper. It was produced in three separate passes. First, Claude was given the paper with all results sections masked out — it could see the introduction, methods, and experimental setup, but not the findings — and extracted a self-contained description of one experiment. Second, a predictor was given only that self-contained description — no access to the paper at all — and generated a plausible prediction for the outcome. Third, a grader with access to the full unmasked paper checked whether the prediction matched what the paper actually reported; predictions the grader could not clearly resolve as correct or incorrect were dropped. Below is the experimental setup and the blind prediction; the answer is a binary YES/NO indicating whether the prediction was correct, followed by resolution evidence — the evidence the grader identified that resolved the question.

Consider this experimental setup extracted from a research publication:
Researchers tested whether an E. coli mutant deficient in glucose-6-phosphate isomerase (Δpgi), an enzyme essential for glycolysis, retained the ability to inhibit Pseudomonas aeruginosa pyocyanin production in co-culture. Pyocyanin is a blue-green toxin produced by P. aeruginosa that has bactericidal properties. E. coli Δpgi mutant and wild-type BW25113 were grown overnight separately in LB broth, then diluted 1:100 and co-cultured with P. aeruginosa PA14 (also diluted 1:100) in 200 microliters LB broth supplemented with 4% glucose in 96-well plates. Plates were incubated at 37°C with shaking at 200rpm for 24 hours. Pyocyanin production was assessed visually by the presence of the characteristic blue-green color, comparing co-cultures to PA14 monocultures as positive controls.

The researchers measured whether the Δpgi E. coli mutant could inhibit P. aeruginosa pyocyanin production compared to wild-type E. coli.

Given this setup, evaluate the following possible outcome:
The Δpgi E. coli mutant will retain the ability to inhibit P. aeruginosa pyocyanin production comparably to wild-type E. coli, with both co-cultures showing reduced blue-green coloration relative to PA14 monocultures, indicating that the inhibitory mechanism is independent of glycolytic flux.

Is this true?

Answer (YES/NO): NO